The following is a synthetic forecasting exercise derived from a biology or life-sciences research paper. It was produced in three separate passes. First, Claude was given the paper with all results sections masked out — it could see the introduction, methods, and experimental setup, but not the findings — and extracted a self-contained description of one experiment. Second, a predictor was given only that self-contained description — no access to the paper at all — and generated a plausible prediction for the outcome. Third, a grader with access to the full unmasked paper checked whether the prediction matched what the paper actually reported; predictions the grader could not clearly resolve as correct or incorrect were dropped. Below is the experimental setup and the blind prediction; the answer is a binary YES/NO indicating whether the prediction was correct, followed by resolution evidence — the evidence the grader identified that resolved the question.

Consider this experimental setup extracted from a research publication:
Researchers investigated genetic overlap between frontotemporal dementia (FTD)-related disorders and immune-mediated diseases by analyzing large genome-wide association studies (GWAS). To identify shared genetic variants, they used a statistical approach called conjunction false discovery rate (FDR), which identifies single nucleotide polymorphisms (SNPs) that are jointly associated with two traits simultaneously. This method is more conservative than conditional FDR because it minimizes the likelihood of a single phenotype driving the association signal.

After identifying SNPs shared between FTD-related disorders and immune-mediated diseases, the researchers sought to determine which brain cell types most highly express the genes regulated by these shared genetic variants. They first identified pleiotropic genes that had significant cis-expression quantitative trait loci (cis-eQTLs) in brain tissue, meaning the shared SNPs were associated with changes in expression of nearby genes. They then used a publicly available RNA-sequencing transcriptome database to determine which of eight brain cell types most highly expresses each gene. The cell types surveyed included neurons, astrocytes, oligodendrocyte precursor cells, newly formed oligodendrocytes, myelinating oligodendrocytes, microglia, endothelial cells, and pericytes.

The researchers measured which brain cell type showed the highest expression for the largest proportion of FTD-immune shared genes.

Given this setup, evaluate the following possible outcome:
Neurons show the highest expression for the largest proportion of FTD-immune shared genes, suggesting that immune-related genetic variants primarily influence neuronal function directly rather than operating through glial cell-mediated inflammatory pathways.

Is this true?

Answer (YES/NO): NO